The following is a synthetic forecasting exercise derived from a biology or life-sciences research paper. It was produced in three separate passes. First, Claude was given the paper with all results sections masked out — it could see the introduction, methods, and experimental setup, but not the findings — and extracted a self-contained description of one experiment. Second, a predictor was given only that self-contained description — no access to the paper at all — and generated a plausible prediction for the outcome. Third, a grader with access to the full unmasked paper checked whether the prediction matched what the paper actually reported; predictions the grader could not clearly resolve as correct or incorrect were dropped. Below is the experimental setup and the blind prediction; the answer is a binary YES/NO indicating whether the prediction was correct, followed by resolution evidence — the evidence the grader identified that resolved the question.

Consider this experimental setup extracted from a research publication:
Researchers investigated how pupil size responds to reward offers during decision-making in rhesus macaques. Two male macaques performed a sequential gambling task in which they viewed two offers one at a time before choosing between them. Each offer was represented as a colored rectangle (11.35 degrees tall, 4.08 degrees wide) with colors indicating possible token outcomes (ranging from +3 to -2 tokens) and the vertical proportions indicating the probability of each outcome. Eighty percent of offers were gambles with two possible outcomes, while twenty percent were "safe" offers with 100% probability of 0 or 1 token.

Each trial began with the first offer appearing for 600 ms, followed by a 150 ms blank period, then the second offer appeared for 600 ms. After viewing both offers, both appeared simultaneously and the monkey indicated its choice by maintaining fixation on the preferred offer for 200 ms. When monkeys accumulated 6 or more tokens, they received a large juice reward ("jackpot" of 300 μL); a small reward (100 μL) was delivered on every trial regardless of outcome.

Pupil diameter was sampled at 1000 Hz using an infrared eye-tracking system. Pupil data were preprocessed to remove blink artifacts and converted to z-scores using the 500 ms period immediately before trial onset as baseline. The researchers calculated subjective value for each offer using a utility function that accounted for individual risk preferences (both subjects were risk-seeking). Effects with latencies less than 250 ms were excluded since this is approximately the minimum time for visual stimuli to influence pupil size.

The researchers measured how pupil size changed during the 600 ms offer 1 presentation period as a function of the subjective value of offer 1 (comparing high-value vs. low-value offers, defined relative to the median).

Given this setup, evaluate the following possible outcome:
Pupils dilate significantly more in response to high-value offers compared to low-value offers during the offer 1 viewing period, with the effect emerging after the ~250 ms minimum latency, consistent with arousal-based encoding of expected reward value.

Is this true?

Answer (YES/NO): NO